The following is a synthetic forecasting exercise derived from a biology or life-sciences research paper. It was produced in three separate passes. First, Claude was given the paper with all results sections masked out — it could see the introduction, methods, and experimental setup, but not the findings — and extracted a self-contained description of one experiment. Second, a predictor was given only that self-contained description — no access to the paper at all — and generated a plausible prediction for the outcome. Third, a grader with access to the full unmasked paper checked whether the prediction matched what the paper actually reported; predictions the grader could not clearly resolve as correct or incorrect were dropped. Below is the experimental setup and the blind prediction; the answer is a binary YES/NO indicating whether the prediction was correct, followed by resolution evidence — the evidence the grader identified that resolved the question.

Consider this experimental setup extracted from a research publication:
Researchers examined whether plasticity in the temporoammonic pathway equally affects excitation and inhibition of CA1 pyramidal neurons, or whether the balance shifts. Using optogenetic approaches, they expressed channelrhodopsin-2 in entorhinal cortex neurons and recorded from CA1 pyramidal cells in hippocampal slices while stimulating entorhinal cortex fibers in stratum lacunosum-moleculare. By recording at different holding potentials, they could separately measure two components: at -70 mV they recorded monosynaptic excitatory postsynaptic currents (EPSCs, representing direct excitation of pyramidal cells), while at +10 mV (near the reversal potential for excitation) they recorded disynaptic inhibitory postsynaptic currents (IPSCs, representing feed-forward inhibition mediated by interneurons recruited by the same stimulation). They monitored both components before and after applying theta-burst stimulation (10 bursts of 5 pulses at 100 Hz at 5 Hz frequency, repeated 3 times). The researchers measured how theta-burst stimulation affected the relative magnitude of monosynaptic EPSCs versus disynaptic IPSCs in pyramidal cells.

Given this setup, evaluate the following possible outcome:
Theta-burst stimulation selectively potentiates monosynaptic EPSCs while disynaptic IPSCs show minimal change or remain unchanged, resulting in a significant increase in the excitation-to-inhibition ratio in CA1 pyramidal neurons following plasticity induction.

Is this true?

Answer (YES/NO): NO